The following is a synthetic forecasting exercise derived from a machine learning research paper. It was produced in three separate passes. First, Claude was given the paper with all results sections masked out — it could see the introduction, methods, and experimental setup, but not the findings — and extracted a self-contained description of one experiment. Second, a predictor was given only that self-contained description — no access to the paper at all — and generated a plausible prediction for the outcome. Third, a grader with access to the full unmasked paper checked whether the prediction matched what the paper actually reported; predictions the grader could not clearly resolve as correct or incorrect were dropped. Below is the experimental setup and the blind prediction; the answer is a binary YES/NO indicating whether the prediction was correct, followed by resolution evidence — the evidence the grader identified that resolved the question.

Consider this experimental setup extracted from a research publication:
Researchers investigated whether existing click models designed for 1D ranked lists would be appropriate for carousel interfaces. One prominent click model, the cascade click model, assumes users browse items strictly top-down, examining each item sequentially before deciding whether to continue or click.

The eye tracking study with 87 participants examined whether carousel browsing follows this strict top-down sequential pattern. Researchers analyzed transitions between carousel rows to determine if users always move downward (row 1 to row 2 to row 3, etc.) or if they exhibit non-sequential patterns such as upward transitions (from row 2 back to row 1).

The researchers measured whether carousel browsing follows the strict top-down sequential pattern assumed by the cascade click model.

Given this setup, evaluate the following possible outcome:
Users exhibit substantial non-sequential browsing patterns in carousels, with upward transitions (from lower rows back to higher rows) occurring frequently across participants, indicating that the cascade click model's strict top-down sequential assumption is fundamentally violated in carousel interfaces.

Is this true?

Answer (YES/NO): YES